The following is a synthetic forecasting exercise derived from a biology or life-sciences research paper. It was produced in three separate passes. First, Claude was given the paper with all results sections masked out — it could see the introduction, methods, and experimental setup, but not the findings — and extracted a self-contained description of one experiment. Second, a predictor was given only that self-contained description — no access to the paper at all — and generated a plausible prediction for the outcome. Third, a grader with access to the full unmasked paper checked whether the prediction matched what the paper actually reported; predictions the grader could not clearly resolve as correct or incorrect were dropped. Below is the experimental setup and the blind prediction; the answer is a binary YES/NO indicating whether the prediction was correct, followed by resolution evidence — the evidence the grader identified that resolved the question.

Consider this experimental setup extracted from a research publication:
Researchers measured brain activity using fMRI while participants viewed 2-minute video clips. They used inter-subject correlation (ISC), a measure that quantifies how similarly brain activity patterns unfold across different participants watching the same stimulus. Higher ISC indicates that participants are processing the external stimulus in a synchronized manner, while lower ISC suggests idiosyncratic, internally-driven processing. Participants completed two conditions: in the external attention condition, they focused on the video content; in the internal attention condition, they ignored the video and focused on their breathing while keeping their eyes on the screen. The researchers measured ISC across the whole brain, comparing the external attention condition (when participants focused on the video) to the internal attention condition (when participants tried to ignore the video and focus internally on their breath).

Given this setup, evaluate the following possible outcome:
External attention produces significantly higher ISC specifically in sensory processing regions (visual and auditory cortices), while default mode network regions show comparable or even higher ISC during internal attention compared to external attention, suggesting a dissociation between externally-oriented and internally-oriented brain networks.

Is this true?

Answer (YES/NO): NO